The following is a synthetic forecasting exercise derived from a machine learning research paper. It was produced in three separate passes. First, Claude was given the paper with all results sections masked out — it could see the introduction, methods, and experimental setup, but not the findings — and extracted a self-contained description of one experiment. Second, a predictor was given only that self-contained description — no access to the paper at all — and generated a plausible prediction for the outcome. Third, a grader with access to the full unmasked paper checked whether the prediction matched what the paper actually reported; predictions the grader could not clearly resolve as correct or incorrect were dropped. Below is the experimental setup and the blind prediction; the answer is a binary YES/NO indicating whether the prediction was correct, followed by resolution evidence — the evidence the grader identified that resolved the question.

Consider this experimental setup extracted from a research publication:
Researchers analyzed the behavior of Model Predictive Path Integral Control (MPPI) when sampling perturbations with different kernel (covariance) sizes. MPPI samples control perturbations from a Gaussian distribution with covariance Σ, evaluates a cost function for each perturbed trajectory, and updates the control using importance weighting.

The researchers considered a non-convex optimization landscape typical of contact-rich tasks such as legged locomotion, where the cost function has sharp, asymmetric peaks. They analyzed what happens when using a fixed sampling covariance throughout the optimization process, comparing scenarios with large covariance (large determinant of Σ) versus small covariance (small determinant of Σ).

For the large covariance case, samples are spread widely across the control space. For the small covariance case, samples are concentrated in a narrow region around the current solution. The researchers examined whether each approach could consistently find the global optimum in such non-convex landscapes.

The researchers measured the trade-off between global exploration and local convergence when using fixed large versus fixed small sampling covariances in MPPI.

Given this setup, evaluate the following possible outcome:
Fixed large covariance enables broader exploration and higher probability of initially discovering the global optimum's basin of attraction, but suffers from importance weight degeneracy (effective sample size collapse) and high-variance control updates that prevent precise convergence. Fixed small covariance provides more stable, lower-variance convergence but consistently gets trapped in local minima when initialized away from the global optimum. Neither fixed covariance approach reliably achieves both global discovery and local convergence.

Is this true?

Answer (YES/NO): NO